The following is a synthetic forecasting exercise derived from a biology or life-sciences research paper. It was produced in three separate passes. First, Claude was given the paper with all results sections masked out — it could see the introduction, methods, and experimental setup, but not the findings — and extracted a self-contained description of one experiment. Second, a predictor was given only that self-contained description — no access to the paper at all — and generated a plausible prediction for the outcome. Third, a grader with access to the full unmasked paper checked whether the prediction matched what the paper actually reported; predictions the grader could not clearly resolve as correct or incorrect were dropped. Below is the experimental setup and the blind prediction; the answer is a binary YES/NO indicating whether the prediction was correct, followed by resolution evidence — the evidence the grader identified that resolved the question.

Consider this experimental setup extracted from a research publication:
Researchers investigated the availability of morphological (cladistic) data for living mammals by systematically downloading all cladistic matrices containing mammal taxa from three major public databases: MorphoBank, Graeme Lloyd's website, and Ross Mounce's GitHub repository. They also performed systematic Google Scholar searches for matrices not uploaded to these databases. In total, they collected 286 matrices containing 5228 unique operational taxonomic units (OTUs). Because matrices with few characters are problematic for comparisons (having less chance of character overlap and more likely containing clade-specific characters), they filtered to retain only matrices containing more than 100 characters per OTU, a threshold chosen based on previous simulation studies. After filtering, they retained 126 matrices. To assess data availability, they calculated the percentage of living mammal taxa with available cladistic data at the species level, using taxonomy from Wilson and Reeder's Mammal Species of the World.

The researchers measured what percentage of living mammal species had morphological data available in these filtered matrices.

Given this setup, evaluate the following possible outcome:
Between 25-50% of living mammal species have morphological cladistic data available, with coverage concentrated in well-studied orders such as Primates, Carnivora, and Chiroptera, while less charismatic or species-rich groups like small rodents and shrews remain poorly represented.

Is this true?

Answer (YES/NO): NO